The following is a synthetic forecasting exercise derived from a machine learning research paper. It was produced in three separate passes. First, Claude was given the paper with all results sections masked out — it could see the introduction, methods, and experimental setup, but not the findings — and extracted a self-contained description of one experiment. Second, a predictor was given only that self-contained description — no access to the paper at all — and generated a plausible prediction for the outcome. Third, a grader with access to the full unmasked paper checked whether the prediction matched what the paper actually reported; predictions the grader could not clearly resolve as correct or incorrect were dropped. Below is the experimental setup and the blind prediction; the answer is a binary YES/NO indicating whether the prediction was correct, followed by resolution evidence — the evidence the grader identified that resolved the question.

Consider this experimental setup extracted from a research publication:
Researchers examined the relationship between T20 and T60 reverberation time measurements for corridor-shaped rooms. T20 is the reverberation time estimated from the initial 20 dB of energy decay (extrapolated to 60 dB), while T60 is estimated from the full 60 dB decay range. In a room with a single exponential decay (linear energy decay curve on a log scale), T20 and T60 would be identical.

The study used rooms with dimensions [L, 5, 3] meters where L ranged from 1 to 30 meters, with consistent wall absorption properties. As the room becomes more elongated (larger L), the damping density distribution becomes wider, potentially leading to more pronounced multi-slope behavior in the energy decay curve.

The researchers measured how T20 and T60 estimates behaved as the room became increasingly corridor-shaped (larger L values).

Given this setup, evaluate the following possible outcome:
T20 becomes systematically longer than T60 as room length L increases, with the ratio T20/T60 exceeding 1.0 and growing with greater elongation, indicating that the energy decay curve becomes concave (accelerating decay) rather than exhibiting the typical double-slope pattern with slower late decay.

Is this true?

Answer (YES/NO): NO